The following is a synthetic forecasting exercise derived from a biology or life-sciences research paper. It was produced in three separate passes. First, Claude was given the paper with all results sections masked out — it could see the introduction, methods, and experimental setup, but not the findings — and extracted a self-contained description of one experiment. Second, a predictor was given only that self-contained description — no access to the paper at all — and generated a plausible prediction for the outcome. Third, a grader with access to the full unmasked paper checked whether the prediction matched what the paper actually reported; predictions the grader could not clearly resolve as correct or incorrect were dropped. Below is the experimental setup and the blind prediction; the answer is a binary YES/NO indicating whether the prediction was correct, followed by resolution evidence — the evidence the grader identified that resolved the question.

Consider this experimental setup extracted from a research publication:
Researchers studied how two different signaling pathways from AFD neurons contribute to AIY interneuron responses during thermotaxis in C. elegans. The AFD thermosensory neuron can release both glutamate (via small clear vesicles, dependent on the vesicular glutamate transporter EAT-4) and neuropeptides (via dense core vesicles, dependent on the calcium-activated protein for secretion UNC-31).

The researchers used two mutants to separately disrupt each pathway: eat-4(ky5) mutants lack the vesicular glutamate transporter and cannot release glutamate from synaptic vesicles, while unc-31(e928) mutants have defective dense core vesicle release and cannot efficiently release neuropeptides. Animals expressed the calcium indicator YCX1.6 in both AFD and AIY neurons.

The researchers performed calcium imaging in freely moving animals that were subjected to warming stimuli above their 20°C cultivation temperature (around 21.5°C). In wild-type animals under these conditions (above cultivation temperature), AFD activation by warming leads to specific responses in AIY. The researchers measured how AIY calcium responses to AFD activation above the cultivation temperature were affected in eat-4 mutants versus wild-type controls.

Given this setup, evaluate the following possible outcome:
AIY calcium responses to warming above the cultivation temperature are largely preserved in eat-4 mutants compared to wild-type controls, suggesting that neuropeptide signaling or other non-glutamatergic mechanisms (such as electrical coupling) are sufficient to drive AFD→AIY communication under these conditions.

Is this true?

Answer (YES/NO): NO